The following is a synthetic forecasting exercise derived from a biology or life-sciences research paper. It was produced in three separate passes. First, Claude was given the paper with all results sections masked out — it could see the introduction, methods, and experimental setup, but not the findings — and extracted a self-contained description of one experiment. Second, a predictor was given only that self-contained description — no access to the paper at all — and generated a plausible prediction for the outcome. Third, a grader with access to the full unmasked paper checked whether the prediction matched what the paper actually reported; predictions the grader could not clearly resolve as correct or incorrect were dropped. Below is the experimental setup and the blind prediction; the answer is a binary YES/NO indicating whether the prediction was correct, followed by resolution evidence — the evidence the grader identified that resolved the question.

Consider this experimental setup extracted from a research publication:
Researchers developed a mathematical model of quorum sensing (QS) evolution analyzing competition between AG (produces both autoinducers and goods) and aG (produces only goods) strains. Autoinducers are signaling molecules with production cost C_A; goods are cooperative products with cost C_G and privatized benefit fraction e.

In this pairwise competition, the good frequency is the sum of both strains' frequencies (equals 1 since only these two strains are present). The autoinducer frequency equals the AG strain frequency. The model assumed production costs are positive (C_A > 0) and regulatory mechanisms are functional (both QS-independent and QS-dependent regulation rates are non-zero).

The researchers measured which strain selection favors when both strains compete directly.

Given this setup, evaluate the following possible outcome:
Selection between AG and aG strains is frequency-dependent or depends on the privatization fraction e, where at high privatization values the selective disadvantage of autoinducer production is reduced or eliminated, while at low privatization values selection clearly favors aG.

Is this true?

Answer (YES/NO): NO